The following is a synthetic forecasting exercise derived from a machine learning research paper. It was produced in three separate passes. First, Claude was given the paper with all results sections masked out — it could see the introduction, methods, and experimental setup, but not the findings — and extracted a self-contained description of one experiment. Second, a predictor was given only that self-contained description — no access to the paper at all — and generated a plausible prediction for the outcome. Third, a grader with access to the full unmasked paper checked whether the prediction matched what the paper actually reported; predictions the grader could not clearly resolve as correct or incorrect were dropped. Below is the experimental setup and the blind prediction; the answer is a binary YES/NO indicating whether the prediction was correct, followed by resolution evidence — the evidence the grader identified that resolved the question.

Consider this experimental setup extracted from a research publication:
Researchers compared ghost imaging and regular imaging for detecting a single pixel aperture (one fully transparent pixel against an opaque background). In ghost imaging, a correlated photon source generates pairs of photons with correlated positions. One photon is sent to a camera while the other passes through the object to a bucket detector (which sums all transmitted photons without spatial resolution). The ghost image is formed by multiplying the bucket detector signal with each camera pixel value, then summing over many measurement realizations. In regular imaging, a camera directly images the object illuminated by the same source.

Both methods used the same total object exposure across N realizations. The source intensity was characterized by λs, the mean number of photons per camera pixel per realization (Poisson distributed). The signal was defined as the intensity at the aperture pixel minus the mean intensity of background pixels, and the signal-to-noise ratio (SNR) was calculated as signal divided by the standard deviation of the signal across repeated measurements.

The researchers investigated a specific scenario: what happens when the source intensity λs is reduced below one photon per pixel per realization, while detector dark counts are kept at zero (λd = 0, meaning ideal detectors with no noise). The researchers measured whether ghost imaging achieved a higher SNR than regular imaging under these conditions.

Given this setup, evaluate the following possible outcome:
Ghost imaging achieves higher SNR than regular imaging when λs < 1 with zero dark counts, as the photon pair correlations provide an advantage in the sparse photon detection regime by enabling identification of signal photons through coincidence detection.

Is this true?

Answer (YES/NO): NO